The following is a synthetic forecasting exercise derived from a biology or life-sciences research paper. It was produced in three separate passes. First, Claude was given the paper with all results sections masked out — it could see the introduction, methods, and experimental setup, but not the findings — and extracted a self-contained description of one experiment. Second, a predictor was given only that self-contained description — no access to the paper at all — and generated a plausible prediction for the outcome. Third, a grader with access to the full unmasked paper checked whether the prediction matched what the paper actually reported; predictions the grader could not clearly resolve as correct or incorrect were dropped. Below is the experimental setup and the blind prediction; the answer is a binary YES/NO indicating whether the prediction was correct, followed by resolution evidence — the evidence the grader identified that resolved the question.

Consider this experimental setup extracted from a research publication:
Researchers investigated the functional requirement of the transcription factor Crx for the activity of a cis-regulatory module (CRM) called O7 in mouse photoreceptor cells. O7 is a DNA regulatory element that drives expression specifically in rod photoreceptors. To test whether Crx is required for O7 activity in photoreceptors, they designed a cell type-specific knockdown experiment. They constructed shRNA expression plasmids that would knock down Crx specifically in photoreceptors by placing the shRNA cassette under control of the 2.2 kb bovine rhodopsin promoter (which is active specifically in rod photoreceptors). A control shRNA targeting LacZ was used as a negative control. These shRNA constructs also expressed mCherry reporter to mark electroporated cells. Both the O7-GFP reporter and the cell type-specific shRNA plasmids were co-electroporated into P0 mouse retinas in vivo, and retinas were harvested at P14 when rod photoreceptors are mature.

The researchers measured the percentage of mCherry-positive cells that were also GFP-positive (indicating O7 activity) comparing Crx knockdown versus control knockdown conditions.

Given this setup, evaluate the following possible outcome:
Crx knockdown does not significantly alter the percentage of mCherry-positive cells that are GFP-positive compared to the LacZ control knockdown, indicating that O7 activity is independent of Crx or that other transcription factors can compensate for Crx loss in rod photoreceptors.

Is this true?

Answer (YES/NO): NO